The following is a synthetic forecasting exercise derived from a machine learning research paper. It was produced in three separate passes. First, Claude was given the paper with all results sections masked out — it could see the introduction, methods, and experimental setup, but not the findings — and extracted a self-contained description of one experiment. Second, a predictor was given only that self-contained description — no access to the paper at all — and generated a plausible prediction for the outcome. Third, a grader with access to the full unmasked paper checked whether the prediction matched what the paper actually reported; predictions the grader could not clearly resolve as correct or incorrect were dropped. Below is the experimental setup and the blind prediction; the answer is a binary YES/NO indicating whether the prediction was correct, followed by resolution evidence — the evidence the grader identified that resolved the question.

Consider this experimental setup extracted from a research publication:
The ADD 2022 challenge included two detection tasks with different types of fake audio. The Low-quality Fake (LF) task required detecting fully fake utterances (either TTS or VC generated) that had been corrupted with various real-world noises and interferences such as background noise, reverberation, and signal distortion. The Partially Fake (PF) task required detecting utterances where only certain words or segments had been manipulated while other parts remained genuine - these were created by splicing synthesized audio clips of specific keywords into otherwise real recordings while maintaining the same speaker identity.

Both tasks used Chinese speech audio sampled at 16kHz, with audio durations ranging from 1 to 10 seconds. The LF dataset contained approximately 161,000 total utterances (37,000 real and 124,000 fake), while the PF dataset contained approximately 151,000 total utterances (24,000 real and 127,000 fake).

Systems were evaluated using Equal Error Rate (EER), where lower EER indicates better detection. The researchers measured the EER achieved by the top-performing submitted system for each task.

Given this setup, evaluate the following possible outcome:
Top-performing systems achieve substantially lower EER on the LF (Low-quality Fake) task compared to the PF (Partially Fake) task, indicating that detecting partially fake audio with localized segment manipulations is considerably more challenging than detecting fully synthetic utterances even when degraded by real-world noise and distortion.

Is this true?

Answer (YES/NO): NO